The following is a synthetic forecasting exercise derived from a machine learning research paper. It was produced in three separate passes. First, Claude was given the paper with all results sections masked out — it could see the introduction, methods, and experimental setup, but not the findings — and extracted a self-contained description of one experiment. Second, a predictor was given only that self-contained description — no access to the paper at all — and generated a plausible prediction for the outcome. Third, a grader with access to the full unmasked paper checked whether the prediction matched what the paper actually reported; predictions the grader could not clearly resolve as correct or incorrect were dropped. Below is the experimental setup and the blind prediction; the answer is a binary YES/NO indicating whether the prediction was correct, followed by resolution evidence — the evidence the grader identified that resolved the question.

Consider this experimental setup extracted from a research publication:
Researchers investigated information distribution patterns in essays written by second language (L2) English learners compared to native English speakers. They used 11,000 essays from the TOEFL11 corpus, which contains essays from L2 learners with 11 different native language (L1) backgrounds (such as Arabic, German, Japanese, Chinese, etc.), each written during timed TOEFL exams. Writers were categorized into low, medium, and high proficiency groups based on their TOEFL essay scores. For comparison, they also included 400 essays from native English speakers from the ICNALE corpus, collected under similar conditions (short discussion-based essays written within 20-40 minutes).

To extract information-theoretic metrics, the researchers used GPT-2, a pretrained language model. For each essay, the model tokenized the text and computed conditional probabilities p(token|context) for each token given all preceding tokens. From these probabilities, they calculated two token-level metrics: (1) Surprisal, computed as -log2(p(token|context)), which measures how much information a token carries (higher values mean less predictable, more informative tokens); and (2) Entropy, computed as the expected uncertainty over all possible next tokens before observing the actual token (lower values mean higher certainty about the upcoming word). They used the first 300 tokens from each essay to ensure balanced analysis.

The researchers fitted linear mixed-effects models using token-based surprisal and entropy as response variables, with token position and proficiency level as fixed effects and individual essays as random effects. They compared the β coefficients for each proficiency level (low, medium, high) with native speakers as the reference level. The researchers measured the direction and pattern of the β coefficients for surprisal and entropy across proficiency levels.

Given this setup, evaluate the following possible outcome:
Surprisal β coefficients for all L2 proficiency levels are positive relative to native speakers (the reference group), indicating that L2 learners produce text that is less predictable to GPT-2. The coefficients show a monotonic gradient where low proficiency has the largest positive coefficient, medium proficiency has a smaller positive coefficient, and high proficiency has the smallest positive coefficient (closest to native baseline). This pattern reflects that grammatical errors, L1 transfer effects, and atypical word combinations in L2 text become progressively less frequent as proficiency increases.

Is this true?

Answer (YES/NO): NO